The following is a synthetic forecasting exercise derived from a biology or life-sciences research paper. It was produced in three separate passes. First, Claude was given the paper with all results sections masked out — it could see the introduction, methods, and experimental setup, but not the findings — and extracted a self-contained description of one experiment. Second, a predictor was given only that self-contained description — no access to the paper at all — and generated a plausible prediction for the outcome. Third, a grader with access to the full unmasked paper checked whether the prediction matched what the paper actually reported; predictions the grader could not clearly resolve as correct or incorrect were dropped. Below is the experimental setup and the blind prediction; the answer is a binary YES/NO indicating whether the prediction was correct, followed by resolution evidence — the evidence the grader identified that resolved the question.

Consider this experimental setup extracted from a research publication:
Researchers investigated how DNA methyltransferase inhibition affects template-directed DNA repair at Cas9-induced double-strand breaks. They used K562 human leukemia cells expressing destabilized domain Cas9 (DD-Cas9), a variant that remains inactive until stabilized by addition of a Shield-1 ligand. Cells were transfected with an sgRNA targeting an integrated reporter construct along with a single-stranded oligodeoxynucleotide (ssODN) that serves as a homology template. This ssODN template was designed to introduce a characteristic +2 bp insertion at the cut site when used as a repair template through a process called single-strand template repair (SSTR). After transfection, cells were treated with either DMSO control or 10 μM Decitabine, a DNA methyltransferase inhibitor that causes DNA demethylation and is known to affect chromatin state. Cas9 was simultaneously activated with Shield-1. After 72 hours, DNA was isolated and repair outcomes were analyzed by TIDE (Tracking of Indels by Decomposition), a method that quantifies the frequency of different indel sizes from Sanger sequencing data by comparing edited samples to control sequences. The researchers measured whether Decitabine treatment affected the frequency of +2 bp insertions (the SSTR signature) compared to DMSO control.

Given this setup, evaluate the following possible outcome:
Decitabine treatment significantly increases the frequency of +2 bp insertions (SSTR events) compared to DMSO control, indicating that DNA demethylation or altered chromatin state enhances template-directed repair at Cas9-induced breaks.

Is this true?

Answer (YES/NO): NO